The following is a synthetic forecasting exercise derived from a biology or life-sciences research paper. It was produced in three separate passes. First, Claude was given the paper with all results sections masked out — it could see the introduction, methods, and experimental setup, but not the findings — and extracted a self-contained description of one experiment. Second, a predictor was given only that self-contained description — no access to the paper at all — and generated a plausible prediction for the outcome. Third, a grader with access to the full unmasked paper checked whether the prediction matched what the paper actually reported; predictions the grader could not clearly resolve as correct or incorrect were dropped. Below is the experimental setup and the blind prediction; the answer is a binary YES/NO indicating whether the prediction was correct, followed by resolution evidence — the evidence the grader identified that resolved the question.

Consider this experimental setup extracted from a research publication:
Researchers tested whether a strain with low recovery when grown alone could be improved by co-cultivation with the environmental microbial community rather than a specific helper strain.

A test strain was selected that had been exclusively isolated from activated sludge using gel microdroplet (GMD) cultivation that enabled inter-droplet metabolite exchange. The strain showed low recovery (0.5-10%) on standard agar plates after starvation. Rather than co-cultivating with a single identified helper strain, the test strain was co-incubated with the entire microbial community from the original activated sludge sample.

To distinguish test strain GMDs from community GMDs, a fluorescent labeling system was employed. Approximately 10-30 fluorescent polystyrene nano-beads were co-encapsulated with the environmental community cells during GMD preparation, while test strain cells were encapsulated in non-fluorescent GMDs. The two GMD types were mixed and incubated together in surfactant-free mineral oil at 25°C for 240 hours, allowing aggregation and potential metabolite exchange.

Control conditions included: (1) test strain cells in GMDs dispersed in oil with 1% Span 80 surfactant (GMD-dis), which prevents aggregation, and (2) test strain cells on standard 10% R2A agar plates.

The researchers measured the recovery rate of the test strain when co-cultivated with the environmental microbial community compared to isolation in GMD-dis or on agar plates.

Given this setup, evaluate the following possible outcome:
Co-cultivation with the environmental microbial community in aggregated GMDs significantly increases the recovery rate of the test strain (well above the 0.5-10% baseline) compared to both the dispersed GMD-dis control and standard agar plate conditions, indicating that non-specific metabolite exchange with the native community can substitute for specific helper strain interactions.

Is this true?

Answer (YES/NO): YES